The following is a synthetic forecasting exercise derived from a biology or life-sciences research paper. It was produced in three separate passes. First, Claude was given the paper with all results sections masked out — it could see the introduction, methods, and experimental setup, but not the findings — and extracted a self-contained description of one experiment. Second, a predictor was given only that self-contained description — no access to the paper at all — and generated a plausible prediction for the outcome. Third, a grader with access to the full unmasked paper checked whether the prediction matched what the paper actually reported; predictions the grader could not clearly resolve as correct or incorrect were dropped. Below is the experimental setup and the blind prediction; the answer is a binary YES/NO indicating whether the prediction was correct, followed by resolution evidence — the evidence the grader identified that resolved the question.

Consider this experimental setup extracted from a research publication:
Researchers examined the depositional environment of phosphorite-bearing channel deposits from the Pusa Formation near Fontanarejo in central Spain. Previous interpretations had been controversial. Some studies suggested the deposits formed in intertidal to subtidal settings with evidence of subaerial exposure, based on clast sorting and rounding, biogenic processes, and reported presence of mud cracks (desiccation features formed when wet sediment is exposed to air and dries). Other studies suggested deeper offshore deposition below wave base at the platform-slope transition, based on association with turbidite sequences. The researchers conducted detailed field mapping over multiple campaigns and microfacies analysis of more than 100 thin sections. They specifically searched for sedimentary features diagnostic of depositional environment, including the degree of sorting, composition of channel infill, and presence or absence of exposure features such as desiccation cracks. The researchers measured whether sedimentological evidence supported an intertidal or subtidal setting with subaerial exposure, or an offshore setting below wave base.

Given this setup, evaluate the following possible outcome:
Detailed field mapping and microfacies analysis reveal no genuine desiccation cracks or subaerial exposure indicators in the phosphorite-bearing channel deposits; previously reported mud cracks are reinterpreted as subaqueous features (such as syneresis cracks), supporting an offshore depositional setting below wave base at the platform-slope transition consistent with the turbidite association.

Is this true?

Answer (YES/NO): NO